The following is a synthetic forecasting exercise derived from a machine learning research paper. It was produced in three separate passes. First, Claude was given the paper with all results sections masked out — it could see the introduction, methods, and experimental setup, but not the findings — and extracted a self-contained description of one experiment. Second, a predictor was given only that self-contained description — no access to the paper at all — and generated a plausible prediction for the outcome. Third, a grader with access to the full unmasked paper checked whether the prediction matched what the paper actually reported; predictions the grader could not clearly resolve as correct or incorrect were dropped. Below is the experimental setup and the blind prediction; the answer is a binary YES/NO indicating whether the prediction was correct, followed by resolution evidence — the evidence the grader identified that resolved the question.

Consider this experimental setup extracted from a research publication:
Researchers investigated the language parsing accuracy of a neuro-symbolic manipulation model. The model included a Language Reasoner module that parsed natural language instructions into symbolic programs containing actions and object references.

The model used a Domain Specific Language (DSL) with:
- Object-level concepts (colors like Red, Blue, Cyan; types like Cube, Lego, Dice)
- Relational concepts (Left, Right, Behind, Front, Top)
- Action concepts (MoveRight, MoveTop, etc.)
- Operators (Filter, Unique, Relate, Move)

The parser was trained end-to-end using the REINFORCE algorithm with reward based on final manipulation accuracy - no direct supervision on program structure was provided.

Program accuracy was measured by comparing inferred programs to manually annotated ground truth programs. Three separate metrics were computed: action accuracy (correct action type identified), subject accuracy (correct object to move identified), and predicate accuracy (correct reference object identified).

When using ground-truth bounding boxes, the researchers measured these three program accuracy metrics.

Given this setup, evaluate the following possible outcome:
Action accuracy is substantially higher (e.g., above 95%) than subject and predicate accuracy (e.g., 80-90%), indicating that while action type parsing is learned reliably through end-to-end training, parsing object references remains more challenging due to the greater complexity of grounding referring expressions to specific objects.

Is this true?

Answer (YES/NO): NO